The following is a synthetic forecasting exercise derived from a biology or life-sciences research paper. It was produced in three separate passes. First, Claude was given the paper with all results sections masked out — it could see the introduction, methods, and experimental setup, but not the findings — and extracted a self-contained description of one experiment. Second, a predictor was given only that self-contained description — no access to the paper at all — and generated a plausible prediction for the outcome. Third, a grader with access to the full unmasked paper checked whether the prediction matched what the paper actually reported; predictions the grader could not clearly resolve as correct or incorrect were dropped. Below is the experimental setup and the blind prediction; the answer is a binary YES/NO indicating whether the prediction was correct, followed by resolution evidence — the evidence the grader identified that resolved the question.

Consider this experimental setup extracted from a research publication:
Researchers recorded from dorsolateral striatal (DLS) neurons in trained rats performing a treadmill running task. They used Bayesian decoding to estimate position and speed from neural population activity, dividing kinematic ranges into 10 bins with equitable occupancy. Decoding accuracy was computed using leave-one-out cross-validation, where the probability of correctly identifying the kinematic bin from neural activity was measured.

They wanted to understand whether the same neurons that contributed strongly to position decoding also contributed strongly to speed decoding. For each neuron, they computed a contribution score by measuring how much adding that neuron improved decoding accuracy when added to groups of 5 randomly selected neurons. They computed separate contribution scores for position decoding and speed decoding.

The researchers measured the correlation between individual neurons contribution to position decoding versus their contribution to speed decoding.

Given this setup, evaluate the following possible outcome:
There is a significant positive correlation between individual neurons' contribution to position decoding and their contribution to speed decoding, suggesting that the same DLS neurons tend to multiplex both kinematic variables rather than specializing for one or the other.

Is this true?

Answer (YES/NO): NO